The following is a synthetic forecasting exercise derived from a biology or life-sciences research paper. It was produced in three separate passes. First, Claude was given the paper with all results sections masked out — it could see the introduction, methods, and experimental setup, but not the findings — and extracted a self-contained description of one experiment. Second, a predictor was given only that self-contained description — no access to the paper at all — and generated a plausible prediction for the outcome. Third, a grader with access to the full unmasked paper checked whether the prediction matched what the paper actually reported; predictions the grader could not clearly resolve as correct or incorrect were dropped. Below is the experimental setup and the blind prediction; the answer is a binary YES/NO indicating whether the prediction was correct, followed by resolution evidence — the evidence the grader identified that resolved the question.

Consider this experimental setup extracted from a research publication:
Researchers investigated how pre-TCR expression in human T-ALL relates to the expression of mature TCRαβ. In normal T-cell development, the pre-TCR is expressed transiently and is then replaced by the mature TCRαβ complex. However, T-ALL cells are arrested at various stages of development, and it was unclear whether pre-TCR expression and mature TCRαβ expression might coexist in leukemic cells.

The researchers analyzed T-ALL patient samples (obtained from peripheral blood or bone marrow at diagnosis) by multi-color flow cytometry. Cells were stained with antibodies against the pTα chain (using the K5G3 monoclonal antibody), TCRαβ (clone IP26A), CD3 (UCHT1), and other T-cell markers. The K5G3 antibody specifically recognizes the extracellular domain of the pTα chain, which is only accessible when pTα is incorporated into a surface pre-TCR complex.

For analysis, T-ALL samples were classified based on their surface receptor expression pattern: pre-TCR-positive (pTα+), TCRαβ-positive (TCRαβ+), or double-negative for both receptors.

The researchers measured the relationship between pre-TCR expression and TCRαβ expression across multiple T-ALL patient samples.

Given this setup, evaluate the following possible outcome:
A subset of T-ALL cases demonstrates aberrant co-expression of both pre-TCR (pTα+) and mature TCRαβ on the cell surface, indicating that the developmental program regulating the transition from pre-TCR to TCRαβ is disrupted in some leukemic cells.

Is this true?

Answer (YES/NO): NO